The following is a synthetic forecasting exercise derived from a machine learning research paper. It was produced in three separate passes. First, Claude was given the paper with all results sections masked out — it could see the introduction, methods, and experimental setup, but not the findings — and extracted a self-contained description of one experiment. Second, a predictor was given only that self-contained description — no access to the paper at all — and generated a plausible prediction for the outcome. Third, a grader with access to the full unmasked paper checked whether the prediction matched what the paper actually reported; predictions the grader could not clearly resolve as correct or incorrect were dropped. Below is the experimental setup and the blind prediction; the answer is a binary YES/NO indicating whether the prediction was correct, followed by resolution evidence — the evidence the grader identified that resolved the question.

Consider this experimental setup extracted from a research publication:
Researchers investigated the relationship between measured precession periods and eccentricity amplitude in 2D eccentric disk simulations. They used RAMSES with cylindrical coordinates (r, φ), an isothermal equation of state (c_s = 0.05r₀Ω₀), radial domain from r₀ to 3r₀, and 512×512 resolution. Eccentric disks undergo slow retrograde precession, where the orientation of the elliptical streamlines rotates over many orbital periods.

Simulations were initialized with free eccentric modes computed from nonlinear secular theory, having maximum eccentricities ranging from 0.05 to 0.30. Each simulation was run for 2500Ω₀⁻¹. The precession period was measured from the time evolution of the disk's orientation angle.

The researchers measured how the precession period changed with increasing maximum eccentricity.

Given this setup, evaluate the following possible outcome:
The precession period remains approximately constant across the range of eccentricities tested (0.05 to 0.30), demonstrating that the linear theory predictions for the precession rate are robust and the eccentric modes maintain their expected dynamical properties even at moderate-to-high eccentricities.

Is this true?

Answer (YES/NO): NO